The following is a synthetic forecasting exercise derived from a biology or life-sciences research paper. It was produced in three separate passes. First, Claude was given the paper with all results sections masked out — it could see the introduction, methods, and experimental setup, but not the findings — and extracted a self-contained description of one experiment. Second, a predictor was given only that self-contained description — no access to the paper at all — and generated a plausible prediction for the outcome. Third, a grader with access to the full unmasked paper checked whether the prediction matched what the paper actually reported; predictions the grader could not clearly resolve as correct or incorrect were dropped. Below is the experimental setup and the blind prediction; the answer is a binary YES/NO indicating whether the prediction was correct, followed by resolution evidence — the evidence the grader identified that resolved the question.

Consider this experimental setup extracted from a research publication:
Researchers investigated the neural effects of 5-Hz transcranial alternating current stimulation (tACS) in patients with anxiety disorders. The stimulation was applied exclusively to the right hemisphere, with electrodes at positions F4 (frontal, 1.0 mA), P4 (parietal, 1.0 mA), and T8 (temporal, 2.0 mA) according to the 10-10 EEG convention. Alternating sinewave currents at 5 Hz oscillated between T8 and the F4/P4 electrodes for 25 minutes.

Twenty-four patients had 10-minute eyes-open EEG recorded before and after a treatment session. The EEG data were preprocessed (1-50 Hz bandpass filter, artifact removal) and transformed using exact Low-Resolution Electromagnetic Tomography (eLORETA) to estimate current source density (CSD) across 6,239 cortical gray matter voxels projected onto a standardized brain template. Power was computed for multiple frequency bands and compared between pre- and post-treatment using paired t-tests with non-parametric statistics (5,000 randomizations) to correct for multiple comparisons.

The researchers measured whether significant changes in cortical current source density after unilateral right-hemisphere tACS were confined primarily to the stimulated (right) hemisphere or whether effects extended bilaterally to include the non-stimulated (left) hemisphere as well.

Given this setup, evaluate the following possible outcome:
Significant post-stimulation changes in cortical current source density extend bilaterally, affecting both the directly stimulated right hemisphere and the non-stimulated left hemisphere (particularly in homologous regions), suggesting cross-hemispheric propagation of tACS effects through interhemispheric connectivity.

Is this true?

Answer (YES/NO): YES